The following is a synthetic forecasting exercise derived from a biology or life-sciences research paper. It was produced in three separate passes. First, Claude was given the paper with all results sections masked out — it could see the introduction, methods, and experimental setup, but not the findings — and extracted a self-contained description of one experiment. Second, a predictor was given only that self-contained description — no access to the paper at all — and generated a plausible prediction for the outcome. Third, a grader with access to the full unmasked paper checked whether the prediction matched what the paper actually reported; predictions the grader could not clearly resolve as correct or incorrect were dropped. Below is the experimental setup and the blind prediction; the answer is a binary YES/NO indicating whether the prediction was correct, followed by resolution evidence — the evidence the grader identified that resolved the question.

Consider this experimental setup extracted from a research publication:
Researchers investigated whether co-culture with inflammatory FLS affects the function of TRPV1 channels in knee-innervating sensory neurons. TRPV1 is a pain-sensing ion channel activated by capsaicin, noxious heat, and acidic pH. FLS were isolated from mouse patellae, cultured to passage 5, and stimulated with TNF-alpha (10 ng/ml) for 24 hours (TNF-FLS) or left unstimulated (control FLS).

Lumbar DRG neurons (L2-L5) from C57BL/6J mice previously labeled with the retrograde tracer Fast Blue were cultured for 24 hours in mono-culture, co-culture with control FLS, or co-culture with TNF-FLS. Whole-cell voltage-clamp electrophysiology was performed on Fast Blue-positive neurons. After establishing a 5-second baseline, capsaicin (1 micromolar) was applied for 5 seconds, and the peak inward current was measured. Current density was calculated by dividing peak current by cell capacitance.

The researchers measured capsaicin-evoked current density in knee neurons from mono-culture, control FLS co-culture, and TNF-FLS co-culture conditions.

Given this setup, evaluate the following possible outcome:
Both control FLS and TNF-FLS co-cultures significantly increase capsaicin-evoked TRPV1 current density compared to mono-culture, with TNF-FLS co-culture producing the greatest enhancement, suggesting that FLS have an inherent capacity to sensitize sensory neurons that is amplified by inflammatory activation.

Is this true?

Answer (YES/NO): NO